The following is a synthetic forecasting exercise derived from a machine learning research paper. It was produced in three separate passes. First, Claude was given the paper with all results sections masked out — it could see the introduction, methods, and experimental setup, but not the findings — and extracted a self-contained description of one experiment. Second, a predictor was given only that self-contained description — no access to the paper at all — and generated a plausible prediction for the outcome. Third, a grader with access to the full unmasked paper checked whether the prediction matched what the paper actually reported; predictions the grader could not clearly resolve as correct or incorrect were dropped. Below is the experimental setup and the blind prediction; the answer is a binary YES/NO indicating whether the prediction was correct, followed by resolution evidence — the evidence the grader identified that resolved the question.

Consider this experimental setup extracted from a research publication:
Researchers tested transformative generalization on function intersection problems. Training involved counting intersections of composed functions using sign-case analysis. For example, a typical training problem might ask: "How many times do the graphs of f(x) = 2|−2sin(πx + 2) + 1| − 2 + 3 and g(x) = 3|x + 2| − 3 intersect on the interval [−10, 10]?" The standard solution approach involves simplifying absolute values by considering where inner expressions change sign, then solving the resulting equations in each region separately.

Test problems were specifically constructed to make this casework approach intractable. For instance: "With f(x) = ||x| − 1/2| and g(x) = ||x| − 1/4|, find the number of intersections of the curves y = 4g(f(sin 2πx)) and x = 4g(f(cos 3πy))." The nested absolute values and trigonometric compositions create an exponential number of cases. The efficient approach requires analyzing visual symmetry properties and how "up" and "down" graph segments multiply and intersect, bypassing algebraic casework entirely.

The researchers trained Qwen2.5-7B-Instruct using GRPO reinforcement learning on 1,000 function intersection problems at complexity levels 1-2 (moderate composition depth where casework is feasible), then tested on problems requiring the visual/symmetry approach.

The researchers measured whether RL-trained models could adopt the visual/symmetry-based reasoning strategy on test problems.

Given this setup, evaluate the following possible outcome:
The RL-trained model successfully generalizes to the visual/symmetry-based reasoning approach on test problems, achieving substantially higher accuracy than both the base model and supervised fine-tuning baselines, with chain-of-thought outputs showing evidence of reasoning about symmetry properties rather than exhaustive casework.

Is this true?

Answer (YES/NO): NO